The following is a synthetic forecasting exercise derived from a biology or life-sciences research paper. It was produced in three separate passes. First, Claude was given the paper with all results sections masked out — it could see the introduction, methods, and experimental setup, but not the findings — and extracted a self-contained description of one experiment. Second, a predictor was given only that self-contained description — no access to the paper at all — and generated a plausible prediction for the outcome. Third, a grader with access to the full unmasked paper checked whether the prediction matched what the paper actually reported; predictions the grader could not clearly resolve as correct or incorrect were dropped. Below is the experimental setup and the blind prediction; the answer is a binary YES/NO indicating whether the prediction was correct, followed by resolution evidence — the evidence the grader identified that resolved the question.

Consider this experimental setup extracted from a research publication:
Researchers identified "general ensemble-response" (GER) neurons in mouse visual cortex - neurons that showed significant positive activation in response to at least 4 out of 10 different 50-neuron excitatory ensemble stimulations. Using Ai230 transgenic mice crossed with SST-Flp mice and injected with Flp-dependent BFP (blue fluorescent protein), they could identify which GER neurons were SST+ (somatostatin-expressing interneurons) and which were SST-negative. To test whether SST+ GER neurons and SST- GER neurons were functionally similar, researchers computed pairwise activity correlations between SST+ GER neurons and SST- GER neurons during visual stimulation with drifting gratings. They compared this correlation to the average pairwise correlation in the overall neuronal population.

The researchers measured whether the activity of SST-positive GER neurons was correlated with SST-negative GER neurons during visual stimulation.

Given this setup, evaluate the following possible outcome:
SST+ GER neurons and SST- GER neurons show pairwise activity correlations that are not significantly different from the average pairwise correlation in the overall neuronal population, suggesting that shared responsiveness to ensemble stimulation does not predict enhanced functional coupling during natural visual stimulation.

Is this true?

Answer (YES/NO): NO